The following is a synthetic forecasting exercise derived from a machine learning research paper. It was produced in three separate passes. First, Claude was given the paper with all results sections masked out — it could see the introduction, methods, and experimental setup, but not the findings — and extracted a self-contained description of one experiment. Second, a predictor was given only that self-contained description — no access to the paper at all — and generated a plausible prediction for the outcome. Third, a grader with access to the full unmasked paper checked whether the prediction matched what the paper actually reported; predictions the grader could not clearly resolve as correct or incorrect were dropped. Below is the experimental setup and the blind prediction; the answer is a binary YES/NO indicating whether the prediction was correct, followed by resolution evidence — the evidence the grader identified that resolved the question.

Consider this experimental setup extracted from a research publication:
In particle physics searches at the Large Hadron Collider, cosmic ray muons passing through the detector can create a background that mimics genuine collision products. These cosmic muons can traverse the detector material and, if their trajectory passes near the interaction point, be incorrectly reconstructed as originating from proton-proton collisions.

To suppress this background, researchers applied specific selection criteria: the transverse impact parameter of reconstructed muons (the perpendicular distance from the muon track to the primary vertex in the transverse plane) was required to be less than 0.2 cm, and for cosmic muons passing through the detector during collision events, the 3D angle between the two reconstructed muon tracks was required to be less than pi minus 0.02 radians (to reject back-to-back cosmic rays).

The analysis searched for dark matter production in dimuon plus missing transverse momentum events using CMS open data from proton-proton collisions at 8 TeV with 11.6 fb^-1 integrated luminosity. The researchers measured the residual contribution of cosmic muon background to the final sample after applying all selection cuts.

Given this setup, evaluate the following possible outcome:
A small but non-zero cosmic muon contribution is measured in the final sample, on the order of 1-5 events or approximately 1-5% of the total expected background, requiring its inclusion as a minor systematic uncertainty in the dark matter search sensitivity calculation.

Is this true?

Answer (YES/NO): NO